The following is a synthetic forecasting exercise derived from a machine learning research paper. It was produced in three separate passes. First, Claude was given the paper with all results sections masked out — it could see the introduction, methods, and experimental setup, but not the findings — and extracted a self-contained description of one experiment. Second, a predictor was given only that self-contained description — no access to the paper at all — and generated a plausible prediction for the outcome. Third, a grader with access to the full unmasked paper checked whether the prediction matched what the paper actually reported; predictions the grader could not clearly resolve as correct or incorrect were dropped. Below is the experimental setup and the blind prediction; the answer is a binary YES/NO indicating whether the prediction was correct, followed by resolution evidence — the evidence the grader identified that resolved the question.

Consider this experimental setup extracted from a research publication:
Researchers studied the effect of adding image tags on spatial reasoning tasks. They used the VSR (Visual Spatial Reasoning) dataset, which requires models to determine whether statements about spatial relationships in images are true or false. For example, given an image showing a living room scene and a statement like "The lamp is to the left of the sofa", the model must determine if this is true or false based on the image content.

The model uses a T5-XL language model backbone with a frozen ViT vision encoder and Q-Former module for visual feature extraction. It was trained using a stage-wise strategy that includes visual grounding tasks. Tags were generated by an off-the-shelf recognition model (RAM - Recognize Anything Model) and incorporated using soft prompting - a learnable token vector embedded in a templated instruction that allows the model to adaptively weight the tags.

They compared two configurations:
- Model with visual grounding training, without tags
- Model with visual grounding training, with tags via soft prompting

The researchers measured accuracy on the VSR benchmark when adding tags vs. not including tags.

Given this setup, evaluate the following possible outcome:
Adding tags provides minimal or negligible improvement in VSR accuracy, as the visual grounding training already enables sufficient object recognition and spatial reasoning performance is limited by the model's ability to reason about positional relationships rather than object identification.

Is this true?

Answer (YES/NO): NO